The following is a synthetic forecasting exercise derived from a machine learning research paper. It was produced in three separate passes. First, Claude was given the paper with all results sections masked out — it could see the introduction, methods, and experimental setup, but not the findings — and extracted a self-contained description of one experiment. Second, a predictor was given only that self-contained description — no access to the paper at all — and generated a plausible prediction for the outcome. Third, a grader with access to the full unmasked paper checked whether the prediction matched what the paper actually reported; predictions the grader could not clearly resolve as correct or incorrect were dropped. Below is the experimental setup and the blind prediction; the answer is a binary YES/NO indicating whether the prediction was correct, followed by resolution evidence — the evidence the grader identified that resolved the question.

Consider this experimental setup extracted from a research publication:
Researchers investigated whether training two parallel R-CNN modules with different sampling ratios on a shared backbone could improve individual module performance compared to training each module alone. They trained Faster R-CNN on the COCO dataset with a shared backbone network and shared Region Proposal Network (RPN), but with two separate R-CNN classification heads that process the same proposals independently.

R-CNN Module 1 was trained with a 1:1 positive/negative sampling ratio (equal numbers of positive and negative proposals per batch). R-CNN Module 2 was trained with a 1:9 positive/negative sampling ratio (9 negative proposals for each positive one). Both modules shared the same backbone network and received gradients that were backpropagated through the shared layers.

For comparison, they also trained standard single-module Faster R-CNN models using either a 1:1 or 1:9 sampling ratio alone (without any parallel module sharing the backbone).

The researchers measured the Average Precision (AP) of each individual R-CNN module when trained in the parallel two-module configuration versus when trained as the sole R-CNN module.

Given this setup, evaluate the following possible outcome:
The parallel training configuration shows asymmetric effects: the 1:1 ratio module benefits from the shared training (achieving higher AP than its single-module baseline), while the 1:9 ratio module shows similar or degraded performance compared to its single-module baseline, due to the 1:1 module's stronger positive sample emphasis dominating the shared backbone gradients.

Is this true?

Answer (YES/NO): NO